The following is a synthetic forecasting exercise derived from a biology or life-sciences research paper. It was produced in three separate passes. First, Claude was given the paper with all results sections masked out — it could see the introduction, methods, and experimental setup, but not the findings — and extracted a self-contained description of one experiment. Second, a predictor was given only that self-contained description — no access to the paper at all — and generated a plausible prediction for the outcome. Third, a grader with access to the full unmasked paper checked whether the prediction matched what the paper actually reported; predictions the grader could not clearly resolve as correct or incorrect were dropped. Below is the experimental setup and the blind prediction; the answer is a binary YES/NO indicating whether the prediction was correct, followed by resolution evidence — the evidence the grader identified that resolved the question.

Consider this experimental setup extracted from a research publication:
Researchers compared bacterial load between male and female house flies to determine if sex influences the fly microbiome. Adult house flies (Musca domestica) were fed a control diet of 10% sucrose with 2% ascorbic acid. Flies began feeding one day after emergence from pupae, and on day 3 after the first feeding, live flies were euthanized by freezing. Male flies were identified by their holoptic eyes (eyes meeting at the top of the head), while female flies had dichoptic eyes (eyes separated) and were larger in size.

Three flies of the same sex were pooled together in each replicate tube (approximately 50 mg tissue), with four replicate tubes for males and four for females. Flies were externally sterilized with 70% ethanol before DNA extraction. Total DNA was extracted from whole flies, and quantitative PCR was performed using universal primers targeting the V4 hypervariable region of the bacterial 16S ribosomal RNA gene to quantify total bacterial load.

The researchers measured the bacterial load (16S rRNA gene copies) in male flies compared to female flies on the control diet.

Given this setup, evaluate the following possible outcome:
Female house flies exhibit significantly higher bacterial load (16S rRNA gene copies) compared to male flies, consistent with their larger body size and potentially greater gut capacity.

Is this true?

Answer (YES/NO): NO